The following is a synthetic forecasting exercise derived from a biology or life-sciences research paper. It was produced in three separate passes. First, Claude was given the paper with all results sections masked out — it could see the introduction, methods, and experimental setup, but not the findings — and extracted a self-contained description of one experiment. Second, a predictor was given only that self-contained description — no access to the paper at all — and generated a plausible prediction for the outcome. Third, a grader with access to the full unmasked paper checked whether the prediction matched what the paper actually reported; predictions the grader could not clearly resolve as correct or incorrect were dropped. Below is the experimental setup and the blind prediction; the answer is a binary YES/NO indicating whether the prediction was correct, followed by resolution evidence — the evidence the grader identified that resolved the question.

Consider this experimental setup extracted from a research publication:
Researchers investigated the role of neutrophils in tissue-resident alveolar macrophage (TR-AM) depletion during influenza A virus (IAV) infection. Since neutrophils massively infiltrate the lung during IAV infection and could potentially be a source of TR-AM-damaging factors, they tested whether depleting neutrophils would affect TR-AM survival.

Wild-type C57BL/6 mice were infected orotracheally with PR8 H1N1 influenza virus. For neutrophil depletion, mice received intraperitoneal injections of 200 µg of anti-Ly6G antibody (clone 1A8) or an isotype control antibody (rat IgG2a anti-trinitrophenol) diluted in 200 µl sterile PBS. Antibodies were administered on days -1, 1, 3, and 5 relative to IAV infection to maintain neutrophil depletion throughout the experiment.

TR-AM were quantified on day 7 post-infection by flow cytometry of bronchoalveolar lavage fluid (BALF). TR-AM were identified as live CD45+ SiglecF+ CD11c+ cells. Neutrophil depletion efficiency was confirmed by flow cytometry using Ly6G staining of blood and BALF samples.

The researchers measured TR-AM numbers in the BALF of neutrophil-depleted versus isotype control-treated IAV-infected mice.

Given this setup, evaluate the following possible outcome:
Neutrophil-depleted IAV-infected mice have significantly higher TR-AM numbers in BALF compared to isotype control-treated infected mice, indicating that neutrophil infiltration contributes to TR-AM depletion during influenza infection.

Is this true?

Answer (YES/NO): YES